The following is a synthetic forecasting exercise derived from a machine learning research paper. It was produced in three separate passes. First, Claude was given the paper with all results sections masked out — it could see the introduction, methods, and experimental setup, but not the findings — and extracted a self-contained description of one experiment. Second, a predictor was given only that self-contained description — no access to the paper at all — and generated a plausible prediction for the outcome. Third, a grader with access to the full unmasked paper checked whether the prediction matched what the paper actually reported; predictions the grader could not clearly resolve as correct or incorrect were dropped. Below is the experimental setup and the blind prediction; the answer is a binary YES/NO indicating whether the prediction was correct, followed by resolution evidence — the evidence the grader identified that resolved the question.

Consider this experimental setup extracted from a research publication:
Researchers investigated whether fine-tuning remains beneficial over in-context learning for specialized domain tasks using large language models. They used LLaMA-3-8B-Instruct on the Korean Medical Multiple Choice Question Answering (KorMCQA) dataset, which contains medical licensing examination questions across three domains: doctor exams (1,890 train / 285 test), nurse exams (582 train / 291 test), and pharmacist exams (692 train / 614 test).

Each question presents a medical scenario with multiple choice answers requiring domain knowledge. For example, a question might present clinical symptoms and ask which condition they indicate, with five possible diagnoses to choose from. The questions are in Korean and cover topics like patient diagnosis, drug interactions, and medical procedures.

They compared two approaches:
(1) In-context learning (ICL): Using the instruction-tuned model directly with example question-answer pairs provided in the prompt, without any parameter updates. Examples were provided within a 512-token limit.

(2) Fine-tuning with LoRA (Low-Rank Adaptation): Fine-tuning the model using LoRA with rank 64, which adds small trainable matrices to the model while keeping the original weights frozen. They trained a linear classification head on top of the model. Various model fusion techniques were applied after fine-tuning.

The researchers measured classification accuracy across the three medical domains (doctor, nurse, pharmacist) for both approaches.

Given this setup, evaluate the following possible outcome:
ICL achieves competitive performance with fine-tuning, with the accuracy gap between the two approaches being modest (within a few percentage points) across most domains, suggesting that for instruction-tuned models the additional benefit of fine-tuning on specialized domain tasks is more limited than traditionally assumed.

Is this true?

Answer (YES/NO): NO